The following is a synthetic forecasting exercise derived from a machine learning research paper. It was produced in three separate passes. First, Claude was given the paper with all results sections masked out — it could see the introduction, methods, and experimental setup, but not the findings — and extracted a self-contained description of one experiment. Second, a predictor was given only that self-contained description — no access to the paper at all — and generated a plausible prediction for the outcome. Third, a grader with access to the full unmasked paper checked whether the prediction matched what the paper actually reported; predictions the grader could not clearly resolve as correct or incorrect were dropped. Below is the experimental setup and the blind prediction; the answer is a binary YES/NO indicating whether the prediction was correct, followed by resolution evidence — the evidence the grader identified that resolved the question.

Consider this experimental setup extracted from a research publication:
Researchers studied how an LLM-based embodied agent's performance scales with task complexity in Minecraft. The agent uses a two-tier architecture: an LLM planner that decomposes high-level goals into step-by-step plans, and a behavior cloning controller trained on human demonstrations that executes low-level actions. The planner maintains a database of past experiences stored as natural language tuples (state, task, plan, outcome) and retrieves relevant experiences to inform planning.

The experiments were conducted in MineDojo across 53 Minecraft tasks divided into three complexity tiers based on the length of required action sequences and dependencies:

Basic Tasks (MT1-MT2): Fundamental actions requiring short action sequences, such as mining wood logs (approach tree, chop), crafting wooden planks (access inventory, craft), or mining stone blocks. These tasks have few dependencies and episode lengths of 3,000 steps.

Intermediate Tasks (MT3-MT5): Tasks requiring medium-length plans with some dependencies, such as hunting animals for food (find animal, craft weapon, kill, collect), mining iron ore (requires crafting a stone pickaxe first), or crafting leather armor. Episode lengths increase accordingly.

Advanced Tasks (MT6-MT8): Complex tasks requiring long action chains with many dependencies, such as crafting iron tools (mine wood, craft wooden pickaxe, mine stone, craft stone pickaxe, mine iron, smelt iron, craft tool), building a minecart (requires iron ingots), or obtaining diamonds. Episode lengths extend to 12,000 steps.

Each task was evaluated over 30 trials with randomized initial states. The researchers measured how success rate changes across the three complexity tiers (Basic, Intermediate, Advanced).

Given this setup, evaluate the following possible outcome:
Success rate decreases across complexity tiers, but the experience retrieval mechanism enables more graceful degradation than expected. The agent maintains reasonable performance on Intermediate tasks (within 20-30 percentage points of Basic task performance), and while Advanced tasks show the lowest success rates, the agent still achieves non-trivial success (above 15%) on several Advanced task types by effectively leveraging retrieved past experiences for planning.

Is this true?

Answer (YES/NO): NO